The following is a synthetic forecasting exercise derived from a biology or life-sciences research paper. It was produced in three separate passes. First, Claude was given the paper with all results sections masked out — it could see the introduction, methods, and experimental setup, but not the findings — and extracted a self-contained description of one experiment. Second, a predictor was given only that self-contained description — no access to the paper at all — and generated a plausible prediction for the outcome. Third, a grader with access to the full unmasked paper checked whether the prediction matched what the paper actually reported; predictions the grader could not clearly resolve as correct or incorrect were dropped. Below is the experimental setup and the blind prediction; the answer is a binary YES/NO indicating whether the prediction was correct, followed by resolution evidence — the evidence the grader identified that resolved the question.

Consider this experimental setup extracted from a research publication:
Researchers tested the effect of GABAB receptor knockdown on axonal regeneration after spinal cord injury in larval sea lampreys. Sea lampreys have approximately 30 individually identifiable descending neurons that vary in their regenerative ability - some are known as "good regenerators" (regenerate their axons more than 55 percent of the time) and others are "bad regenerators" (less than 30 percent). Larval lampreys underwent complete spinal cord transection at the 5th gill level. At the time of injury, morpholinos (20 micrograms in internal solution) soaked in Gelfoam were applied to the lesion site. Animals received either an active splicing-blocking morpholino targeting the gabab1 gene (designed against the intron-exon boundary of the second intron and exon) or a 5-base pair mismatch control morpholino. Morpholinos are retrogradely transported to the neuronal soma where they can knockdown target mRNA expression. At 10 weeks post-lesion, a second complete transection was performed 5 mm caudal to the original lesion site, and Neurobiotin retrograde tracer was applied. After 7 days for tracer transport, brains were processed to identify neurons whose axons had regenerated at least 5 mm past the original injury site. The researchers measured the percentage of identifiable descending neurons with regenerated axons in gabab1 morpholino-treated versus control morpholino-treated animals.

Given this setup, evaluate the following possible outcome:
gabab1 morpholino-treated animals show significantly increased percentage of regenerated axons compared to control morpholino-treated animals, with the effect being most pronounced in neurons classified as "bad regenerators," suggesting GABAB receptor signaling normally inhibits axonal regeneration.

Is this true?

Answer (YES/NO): NO